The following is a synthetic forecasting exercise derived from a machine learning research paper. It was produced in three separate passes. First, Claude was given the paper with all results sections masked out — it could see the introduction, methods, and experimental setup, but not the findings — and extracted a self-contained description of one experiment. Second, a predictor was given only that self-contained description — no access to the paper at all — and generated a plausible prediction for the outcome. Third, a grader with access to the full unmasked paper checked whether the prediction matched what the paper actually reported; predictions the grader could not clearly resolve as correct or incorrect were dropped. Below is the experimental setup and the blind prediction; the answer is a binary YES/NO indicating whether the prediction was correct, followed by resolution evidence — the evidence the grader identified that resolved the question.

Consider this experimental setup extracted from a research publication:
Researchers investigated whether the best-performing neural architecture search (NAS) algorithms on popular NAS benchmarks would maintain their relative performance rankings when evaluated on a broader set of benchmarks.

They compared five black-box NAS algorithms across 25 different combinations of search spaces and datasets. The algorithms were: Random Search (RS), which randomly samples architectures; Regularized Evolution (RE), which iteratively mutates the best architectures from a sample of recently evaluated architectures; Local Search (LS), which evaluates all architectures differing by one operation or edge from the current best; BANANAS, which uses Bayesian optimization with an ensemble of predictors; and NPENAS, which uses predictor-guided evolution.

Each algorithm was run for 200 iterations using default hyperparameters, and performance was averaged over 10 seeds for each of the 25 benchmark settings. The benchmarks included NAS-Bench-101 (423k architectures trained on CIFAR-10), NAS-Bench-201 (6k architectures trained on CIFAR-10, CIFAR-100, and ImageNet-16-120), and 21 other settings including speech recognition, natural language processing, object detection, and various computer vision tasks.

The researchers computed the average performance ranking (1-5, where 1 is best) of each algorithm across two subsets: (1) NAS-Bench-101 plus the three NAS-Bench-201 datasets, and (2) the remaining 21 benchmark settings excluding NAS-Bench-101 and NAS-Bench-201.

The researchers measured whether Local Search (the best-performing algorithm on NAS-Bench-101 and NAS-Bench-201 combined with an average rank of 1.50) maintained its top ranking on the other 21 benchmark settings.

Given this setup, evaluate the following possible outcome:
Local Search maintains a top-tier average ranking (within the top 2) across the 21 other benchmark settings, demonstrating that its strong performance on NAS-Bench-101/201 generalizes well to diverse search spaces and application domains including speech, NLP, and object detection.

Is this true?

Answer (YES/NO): NO